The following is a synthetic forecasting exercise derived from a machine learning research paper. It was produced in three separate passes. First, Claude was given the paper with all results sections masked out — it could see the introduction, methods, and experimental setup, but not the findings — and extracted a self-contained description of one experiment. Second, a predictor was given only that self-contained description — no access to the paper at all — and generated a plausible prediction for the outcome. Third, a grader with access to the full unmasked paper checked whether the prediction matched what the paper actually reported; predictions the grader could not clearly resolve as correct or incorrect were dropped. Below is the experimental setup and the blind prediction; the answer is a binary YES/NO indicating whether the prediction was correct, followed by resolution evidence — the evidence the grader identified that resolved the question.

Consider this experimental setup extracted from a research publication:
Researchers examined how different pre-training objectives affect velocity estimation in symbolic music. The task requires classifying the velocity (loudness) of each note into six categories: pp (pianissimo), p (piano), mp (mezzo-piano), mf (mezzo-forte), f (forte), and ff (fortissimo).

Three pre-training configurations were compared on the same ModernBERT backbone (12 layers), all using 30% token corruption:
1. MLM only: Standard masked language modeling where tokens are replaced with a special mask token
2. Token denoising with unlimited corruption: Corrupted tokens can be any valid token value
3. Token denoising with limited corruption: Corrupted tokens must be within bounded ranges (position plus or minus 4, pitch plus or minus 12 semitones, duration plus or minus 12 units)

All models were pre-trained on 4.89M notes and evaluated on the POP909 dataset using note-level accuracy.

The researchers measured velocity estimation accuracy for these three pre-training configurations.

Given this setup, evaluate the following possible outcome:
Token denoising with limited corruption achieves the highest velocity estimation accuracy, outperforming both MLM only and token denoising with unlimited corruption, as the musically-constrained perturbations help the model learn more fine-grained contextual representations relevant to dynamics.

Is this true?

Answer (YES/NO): NO